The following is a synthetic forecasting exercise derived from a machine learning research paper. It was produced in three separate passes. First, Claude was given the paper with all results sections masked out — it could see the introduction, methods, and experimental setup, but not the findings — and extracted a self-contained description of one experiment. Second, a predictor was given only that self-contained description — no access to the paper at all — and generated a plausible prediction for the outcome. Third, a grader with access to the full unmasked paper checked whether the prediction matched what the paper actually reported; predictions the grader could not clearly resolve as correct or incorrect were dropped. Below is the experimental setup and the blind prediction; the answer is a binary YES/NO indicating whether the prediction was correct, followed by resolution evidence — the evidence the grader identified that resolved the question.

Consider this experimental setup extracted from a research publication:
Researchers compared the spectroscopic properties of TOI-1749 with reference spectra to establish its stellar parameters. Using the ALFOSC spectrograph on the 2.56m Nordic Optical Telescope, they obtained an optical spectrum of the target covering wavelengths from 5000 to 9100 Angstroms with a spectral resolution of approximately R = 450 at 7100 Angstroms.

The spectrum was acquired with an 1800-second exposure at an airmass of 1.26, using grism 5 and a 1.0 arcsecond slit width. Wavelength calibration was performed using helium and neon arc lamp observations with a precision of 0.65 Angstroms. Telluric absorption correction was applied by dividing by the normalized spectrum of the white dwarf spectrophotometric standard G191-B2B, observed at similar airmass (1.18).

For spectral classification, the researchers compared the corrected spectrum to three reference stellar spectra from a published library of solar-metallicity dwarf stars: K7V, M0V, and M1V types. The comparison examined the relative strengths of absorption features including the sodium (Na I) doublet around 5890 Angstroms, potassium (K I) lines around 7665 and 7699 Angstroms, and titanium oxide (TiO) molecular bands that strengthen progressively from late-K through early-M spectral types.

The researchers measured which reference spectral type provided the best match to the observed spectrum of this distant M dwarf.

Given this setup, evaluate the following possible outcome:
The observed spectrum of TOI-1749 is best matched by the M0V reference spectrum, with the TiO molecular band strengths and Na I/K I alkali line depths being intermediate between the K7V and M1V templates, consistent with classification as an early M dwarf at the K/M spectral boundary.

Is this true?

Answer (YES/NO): YES